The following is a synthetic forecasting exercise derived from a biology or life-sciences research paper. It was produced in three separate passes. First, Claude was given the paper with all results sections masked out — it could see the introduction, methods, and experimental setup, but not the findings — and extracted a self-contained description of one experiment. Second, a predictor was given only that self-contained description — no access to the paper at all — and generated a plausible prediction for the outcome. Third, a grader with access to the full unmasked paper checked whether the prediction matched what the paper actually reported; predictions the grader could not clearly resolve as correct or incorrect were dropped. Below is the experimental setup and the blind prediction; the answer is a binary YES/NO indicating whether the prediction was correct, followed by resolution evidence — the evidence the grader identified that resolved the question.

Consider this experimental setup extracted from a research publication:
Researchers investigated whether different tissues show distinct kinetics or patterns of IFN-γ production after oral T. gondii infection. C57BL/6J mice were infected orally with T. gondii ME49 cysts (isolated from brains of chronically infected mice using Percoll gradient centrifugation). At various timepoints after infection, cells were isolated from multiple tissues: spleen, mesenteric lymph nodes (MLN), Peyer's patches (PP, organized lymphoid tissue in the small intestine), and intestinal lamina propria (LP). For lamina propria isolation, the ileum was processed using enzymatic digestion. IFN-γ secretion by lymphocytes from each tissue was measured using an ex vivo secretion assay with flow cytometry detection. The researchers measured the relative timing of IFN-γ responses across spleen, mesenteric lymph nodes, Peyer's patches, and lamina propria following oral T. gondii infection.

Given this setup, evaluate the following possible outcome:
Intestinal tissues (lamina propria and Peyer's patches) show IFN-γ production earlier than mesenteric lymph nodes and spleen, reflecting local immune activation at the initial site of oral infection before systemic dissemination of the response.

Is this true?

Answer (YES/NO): NO